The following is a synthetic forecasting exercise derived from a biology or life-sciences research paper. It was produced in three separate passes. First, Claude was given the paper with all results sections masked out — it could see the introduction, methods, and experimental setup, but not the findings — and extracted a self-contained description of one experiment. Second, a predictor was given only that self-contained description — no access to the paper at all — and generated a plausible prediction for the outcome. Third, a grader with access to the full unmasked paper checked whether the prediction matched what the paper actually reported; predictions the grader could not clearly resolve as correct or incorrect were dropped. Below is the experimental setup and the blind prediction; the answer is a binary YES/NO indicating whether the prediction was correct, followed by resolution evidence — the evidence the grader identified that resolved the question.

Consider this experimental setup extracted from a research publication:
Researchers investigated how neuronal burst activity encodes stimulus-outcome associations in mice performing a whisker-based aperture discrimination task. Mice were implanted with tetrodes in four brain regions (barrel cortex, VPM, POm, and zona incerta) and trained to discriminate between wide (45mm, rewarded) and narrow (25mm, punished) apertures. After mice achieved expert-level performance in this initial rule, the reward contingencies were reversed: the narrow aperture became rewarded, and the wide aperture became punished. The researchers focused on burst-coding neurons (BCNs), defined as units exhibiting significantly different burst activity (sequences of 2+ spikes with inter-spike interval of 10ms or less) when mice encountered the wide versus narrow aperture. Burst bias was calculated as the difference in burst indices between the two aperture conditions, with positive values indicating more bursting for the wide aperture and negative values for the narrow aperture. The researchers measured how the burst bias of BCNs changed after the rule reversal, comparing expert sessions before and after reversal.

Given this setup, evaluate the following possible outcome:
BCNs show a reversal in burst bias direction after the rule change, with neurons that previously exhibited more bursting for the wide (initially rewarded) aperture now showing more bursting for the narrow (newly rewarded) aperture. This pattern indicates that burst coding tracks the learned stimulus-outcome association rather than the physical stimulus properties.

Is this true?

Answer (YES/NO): YES